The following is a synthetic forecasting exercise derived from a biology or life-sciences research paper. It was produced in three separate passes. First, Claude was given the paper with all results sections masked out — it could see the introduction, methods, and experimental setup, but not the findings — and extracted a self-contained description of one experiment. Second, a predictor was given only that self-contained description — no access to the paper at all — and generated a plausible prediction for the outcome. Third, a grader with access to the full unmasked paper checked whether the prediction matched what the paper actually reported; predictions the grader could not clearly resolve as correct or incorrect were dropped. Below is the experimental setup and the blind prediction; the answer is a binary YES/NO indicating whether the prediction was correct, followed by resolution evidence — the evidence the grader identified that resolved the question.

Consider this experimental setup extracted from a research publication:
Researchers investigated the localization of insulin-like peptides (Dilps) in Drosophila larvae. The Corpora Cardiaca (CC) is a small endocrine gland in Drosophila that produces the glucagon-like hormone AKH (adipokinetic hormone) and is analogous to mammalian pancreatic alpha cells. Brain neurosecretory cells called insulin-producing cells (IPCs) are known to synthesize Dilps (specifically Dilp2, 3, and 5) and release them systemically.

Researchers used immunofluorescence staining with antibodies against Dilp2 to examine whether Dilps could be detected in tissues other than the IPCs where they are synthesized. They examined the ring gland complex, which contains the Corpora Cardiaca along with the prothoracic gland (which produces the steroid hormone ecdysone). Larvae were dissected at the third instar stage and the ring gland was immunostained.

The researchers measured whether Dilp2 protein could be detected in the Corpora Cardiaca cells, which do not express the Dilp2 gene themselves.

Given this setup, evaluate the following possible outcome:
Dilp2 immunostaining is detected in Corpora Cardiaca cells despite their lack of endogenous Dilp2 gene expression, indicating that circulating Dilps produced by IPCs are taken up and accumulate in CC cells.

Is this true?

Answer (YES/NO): YES